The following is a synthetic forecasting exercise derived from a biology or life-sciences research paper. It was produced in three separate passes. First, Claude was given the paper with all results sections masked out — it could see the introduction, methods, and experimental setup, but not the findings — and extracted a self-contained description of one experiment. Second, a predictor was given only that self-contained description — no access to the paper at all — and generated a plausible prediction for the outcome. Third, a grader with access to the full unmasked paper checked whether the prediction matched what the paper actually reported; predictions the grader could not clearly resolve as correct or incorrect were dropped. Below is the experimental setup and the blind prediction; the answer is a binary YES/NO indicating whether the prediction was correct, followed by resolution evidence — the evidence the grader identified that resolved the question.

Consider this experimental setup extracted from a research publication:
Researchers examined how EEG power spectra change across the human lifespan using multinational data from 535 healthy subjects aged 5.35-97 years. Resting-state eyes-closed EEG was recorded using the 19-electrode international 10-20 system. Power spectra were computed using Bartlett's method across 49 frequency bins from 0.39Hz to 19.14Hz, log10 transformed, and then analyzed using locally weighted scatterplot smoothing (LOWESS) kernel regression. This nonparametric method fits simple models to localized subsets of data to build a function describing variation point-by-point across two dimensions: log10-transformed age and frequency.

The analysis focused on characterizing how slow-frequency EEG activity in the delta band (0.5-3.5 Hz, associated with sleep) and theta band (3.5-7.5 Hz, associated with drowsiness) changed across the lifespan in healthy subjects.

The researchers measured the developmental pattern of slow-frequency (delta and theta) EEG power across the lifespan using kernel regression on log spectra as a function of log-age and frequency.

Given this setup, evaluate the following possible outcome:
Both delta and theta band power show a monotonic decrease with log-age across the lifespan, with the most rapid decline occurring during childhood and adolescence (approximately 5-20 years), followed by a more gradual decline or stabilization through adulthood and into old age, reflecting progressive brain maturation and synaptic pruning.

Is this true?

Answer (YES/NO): YES